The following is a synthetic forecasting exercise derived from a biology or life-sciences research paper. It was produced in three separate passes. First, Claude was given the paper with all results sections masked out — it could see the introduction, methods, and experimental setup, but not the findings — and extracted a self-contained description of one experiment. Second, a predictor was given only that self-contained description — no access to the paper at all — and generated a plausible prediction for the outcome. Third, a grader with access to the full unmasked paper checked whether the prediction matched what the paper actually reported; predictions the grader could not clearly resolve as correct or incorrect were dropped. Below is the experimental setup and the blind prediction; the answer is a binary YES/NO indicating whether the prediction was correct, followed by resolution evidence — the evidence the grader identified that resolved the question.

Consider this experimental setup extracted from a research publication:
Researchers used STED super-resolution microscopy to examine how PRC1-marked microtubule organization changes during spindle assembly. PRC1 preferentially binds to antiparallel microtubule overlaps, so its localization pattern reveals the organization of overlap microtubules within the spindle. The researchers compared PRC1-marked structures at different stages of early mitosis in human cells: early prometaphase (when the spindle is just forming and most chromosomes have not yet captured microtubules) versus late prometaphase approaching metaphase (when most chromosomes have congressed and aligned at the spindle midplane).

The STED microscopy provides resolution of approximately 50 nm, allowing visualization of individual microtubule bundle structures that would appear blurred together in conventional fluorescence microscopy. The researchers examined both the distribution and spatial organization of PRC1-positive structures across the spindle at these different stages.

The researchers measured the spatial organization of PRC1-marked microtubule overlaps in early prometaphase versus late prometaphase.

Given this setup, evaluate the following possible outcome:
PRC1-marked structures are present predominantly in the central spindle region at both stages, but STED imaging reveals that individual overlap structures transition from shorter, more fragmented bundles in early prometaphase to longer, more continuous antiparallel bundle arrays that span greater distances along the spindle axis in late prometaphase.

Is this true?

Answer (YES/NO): NO